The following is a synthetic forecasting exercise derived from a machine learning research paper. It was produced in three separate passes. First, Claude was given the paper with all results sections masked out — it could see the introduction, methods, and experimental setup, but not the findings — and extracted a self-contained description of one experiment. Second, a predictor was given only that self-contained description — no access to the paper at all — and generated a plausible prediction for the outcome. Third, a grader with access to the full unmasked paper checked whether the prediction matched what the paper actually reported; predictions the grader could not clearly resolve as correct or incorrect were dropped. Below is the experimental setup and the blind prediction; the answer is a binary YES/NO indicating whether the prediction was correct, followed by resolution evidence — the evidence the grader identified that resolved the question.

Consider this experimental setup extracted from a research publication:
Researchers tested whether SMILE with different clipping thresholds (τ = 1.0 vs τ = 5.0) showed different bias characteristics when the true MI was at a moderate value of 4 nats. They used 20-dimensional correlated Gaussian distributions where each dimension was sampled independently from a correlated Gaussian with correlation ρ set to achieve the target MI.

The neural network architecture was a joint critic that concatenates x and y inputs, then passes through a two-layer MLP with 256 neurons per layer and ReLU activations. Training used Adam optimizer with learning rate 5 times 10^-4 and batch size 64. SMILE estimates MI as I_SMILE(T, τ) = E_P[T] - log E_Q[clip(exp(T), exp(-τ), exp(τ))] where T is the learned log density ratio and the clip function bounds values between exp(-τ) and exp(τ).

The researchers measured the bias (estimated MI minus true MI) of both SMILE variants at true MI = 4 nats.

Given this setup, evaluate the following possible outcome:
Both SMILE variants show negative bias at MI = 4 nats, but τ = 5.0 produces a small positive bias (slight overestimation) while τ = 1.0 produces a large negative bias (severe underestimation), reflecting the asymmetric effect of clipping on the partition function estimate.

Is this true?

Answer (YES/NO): NO